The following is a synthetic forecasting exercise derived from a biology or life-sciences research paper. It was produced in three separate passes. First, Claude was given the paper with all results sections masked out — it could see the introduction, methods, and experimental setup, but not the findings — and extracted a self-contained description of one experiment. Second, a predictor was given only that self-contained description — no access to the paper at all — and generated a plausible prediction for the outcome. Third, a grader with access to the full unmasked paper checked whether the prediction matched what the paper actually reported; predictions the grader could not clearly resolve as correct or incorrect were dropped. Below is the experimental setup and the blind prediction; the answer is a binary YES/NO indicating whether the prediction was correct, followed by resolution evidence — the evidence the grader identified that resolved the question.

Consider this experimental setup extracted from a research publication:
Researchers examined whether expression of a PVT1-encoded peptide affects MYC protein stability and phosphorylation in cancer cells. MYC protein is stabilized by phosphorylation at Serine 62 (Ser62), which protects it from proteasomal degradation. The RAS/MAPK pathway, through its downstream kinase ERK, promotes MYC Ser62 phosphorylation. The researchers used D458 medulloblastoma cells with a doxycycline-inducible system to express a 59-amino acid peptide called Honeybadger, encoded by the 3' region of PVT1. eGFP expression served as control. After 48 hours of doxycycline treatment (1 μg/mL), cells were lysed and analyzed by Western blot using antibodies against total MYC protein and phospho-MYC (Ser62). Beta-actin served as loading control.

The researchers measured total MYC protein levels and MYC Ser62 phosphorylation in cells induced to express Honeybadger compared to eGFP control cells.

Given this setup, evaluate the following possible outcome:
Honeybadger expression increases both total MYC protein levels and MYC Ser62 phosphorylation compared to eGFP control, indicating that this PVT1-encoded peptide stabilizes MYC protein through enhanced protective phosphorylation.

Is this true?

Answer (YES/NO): NO